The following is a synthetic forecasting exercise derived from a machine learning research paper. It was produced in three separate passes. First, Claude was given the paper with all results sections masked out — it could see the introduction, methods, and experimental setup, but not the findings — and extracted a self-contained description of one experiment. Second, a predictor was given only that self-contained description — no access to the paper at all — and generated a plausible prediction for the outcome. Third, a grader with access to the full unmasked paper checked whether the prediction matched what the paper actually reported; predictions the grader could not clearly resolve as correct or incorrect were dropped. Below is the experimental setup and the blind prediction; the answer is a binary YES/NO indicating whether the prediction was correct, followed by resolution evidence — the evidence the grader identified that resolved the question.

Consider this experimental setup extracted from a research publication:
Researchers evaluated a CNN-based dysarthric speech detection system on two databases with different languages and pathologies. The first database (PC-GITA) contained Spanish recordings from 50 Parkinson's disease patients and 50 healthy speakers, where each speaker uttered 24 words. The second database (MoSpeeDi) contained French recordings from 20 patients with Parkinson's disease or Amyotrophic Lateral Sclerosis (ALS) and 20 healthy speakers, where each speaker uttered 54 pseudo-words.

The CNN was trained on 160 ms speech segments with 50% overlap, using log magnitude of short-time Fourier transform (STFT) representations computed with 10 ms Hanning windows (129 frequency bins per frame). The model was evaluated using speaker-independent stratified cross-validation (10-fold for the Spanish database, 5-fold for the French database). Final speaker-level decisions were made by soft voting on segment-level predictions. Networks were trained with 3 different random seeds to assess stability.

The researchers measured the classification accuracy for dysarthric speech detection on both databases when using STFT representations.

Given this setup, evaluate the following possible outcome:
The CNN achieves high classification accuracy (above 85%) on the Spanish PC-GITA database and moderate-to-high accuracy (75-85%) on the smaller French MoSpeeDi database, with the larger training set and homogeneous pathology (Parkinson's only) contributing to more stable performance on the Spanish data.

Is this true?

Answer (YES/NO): NO